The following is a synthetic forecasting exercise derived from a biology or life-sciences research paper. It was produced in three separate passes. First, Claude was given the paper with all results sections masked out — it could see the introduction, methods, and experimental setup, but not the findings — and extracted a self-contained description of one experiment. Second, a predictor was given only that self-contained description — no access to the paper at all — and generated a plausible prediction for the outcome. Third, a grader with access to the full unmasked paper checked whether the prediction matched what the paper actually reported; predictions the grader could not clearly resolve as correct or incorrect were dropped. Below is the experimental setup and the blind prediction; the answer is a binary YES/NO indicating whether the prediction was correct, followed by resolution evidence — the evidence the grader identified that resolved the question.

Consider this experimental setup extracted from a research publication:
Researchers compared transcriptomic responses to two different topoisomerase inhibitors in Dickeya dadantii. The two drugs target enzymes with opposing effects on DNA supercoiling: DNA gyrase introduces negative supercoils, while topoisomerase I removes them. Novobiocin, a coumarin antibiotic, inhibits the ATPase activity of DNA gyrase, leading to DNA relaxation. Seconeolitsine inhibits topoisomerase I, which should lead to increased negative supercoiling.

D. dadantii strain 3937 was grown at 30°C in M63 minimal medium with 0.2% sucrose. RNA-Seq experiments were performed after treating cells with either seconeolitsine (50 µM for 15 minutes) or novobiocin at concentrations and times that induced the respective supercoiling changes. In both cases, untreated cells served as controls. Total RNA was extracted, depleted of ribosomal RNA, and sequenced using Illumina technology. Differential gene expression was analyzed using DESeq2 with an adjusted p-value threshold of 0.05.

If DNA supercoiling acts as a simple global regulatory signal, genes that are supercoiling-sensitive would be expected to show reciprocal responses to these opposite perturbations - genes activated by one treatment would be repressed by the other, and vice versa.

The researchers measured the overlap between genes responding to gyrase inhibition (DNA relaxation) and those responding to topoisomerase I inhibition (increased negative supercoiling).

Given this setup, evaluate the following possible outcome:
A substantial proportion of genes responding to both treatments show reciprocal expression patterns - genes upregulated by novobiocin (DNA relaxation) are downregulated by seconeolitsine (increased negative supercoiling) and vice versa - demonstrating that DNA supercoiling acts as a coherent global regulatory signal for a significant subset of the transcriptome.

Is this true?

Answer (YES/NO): NO